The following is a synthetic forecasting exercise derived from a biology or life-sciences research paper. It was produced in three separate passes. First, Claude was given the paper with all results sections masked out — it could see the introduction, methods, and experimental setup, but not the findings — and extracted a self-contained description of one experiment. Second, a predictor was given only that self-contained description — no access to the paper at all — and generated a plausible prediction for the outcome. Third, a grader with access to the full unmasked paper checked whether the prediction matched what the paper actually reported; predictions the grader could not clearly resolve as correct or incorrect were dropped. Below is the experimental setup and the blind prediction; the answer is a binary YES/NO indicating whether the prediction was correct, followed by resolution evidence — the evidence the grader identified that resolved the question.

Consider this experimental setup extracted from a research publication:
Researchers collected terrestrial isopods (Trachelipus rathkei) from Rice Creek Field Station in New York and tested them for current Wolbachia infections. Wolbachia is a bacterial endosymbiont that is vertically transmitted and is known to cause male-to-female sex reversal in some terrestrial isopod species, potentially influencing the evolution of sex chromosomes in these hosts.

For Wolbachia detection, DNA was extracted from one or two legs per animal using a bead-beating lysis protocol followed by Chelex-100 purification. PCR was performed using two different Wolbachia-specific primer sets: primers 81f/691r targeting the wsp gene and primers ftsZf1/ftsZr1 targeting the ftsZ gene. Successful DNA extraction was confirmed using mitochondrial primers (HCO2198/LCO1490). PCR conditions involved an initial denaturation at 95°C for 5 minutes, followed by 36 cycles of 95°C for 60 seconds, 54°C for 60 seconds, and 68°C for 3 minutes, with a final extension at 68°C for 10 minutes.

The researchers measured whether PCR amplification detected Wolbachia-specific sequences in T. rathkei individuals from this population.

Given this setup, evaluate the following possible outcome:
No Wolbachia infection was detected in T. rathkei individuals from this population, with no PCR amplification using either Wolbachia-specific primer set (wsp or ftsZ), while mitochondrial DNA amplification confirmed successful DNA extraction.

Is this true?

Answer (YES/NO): YES